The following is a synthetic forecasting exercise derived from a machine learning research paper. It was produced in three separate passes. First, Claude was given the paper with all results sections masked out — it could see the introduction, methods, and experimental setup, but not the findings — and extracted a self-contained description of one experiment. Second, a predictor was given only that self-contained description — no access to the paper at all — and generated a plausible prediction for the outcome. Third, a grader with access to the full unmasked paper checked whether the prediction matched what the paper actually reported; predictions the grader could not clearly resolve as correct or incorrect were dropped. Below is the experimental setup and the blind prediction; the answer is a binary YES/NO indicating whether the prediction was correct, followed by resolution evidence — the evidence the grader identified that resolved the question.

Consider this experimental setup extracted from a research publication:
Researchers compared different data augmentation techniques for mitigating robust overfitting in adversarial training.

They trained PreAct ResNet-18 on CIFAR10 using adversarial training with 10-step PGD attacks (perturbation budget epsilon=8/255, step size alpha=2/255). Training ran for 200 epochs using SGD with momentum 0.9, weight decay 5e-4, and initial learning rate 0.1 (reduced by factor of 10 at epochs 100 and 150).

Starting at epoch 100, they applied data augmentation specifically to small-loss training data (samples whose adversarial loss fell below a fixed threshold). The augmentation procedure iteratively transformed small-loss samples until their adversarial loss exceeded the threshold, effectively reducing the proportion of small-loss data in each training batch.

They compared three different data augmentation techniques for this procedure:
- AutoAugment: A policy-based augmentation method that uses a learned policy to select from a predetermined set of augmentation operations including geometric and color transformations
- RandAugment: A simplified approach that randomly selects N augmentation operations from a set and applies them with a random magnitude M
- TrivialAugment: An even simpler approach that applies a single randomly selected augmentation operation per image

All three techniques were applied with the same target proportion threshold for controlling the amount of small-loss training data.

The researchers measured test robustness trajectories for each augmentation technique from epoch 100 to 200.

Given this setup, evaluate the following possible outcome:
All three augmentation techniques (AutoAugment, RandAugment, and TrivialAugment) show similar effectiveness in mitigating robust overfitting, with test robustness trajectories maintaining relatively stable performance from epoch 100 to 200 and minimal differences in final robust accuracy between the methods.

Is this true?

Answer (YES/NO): NO